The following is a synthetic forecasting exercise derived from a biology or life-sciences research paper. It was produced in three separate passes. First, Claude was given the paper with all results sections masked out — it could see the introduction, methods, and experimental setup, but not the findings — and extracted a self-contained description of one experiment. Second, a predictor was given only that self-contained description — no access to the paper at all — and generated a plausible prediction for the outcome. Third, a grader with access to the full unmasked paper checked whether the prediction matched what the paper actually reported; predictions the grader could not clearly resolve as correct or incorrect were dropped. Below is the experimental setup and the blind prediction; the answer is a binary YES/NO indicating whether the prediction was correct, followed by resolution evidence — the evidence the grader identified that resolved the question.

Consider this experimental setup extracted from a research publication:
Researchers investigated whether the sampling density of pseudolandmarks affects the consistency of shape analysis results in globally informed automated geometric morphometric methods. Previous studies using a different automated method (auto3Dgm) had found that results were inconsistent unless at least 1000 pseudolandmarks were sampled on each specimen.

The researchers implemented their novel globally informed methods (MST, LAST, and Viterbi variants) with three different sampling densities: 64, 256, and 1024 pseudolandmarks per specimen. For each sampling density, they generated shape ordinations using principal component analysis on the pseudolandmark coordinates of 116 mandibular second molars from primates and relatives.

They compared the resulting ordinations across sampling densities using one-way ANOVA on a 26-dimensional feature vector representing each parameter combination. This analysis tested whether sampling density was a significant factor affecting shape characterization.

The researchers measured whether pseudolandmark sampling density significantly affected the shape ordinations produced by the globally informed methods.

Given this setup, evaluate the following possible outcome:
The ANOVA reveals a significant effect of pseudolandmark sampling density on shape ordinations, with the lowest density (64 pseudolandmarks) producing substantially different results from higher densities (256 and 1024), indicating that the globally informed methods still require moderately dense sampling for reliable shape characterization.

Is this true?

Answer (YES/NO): NO